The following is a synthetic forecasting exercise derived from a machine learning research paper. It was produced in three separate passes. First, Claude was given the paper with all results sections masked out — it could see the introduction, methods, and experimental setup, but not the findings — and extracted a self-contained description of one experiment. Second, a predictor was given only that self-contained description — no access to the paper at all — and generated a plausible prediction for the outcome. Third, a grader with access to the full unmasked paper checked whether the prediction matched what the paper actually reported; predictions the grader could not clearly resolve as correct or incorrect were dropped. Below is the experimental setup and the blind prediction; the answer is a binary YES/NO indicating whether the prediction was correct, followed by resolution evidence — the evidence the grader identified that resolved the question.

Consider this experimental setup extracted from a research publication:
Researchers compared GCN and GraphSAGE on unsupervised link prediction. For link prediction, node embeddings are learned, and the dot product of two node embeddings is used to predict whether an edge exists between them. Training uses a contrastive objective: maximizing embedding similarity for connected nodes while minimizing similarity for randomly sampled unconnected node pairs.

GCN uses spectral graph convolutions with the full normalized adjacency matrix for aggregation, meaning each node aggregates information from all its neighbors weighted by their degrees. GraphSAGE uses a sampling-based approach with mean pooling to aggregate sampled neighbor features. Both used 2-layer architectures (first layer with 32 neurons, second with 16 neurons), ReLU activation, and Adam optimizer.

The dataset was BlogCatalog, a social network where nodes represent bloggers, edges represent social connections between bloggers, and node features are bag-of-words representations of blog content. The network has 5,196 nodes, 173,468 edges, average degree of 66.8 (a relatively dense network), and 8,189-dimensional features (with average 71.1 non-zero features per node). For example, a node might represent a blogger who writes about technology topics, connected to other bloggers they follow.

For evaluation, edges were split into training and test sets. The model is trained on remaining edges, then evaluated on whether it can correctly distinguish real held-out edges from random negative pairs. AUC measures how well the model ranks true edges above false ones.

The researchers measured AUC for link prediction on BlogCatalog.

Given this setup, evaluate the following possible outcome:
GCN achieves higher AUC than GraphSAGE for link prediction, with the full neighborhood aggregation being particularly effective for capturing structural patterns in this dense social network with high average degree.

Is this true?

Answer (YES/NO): YES